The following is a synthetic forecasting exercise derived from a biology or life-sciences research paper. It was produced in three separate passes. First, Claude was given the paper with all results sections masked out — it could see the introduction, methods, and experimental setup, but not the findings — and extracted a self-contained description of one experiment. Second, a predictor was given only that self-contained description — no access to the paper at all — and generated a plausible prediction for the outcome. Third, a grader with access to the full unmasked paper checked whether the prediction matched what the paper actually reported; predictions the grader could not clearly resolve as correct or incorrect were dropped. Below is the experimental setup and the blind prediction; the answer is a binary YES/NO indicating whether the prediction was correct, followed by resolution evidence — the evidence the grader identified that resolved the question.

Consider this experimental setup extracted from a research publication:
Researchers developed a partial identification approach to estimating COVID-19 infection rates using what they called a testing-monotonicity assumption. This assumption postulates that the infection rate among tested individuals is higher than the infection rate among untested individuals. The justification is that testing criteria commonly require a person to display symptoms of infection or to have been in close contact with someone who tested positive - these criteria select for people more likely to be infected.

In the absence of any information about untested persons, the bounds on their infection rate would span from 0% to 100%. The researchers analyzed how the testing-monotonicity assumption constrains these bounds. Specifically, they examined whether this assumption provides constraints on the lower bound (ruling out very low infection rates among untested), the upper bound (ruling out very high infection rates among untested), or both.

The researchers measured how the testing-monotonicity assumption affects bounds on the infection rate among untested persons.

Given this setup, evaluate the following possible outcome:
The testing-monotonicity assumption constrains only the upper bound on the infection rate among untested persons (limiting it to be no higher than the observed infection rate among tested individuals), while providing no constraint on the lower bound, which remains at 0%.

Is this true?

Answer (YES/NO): YES